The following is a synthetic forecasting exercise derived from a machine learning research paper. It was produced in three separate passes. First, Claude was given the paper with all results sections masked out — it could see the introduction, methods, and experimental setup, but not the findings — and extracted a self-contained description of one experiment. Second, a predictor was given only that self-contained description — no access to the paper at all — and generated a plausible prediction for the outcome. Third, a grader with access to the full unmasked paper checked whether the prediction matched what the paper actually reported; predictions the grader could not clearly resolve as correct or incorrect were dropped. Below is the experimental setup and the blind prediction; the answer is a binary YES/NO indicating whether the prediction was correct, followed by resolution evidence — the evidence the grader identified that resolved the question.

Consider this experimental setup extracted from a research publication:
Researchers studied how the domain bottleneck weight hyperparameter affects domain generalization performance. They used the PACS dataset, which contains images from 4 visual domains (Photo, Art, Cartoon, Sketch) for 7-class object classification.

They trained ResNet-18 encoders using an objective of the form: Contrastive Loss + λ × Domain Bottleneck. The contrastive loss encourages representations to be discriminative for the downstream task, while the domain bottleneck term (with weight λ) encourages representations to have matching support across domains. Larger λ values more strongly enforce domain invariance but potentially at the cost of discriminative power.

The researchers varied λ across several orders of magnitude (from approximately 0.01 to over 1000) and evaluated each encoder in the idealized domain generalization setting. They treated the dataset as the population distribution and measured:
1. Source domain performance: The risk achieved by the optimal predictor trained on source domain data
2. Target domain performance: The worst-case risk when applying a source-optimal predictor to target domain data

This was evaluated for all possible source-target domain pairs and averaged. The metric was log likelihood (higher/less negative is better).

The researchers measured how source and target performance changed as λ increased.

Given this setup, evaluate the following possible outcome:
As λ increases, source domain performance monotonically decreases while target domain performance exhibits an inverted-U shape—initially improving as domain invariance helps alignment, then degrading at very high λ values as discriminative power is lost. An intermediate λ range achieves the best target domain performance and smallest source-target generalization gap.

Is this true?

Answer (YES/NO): NO